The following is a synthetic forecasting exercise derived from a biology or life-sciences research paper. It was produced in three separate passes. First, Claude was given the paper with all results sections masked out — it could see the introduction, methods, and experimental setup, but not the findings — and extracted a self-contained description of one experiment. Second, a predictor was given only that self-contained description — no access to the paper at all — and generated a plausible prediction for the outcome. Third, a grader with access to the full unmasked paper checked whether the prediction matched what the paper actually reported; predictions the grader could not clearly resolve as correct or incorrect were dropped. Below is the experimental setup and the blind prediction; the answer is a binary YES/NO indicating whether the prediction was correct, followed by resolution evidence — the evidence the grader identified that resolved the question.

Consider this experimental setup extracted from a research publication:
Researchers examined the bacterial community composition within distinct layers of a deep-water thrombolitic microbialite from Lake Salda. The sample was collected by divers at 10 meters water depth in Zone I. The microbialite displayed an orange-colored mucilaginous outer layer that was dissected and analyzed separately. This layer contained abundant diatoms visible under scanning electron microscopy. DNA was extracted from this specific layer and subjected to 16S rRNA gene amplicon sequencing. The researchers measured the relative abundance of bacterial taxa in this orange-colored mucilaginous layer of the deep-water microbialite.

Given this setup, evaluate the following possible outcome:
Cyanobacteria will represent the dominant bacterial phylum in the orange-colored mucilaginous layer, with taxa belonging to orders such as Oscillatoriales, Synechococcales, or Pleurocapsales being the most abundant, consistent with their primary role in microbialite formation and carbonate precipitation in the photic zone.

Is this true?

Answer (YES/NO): NO